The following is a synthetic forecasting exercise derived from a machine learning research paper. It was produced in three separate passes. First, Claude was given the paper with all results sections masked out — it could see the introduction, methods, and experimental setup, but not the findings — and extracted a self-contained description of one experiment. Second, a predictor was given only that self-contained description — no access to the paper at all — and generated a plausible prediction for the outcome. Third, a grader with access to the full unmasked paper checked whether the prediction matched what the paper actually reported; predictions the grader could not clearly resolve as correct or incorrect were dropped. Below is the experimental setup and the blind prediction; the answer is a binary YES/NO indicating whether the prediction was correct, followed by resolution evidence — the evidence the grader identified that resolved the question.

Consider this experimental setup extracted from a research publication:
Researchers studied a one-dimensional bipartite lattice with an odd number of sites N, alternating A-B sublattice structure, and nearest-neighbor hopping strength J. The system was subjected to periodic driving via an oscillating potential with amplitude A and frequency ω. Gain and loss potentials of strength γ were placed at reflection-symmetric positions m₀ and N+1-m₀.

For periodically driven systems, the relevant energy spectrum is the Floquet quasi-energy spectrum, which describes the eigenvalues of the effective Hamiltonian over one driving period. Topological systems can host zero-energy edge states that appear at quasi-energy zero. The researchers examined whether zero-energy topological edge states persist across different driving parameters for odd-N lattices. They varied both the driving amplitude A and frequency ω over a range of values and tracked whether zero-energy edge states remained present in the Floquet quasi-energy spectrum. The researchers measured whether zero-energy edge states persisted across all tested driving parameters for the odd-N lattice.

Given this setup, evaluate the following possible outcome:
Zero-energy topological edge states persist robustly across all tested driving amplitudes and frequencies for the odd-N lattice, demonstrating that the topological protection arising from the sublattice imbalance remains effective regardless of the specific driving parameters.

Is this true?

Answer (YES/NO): YES